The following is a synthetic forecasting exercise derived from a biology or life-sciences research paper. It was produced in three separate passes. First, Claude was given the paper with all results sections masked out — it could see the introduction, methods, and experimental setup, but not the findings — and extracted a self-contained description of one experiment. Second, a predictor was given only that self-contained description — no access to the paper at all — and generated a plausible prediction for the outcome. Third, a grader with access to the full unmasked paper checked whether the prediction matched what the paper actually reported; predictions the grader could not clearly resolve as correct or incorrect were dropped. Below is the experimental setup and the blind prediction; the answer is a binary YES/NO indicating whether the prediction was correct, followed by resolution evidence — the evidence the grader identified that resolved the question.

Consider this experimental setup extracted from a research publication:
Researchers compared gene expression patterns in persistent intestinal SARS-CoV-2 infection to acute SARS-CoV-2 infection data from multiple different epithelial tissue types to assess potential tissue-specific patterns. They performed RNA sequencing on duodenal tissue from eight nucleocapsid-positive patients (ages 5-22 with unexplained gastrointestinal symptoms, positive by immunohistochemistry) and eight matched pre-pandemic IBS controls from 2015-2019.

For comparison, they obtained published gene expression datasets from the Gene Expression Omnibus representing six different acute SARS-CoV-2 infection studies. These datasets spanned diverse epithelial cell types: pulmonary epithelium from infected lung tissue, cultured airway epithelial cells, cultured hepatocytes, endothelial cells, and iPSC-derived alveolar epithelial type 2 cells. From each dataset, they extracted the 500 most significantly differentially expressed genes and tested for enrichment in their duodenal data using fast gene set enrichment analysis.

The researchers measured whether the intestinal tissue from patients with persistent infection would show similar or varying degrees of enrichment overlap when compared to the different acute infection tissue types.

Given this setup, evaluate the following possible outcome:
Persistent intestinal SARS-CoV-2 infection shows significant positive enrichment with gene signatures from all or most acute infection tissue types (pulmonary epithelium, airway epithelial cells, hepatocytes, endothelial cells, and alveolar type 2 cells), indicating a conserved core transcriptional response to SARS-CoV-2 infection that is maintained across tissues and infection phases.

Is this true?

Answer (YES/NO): NO